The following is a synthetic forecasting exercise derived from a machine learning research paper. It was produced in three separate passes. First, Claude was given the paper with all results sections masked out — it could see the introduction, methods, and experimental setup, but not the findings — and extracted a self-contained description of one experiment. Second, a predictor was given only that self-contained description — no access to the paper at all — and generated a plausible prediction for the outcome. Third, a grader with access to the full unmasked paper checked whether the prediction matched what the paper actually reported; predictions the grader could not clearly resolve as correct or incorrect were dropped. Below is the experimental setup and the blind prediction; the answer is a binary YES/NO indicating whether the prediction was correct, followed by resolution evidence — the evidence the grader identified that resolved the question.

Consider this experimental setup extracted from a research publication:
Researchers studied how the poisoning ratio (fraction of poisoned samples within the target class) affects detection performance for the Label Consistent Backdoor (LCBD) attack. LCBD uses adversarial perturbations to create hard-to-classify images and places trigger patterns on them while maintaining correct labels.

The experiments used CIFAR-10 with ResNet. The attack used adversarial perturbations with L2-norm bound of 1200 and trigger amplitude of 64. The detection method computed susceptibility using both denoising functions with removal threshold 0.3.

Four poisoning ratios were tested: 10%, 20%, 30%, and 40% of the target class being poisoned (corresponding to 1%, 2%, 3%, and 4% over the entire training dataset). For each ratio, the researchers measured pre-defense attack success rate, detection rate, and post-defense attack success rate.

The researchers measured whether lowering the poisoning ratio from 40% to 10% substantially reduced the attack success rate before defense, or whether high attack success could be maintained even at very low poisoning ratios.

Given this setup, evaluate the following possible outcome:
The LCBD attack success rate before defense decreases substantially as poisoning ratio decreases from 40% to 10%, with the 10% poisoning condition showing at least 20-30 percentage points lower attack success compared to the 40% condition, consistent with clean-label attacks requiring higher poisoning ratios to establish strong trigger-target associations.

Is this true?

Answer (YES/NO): NO